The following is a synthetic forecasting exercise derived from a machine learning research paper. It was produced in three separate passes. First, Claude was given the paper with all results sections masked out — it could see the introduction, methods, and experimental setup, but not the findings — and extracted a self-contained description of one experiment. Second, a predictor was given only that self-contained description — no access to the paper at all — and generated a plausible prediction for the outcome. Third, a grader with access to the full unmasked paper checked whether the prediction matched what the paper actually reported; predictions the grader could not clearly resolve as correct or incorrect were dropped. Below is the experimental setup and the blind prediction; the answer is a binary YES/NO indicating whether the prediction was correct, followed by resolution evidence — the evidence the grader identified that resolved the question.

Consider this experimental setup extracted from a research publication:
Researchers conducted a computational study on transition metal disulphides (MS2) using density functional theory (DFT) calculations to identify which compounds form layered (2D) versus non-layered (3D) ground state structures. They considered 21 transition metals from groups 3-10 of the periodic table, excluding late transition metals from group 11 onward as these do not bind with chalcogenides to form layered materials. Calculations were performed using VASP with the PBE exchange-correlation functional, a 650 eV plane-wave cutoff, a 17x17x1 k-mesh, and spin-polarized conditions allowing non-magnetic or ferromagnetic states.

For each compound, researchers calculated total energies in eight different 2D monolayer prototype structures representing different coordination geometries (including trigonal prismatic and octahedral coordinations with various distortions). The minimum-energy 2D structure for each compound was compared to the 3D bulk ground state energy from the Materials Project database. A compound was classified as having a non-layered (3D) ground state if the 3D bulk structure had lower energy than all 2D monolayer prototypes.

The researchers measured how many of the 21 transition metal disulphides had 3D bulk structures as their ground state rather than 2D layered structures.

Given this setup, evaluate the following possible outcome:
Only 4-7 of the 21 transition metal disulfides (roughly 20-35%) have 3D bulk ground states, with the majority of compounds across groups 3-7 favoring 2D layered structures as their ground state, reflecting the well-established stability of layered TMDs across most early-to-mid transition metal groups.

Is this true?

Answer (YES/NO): YES